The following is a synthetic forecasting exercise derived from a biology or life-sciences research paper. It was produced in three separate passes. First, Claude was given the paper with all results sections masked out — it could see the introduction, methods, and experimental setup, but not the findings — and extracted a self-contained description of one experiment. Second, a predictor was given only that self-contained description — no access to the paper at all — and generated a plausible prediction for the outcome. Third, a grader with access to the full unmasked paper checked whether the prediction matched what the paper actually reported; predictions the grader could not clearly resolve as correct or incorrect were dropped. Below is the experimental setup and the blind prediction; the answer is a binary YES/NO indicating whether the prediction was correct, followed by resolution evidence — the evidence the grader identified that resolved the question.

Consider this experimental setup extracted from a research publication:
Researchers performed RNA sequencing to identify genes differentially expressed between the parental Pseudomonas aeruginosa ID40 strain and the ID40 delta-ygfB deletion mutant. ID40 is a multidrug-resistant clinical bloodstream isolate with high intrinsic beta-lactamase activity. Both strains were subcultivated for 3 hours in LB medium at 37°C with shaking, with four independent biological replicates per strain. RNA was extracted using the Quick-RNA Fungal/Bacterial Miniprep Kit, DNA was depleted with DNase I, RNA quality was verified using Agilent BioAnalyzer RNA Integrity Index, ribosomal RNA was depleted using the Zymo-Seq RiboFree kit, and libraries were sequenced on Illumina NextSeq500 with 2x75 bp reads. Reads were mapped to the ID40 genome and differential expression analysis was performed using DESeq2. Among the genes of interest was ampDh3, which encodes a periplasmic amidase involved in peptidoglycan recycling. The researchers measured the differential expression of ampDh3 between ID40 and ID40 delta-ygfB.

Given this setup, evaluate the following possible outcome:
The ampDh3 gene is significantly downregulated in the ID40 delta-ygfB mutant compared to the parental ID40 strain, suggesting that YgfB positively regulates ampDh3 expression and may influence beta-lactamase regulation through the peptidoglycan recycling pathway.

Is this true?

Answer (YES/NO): NO